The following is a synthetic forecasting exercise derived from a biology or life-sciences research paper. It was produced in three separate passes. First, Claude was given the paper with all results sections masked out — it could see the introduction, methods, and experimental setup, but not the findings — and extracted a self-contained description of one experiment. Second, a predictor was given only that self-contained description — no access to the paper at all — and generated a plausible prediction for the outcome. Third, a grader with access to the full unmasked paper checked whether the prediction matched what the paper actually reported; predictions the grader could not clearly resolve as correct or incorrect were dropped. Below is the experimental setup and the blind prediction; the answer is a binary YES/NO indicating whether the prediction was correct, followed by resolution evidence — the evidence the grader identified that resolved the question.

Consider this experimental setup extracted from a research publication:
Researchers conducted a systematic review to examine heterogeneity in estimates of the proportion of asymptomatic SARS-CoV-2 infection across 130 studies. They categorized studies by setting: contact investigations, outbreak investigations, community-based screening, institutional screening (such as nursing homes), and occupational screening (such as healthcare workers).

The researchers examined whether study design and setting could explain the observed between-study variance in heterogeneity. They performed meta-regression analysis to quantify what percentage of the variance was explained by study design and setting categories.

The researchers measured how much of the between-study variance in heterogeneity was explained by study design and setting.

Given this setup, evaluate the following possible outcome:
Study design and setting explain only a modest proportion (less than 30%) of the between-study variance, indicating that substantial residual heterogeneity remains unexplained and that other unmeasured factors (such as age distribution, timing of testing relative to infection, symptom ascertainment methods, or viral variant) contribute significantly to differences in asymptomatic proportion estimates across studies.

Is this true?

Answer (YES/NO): YES